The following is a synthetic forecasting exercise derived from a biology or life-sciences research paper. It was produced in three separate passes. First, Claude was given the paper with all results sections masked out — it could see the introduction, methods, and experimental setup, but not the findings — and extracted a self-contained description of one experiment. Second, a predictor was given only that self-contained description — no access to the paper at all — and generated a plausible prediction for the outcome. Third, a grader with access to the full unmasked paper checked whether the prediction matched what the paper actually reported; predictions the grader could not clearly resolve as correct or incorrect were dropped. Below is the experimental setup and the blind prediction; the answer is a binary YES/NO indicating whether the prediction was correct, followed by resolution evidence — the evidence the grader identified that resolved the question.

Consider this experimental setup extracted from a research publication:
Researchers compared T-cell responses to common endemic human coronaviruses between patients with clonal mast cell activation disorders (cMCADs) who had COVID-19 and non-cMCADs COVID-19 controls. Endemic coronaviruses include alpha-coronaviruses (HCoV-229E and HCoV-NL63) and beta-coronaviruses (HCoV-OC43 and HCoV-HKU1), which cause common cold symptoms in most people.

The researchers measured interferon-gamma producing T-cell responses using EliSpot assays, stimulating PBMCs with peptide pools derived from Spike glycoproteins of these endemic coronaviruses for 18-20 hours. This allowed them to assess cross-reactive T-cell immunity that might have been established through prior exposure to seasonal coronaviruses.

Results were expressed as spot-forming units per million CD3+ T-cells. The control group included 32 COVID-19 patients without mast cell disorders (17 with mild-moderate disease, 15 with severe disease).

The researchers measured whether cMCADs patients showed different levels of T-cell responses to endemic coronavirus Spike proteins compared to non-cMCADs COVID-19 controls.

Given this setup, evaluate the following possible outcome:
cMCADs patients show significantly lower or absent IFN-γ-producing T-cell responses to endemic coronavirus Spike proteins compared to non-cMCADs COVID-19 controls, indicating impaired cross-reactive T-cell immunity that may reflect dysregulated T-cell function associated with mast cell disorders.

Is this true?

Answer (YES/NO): NO